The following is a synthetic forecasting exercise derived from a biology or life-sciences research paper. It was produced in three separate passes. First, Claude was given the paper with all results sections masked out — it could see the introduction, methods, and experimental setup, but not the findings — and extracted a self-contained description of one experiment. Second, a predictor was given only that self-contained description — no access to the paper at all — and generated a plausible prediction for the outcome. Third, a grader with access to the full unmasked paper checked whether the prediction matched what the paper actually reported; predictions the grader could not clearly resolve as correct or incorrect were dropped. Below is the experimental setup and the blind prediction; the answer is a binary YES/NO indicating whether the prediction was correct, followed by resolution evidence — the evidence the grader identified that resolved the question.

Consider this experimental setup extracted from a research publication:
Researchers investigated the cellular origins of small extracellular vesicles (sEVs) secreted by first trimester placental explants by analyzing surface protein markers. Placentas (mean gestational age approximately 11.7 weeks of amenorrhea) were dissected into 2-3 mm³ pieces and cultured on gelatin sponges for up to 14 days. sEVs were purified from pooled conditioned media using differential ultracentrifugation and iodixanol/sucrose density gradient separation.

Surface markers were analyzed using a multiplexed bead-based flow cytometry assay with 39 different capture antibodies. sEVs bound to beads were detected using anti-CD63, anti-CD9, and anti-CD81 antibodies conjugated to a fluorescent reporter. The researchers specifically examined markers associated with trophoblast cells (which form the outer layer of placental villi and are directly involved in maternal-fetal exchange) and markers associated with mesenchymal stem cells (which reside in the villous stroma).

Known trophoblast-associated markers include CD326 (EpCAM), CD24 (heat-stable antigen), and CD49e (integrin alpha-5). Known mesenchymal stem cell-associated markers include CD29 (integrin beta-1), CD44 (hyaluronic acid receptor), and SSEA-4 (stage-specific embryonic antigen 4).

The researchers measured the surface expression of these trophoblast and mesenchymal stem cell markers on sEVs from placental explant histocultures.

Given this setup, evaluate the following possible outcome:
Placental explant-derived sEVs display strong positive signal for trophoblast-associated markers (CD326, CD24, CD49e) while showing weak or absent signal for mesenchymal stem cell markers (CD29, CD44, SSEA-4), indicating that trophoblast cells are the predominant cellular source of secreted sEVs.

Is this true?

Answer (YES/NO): NO